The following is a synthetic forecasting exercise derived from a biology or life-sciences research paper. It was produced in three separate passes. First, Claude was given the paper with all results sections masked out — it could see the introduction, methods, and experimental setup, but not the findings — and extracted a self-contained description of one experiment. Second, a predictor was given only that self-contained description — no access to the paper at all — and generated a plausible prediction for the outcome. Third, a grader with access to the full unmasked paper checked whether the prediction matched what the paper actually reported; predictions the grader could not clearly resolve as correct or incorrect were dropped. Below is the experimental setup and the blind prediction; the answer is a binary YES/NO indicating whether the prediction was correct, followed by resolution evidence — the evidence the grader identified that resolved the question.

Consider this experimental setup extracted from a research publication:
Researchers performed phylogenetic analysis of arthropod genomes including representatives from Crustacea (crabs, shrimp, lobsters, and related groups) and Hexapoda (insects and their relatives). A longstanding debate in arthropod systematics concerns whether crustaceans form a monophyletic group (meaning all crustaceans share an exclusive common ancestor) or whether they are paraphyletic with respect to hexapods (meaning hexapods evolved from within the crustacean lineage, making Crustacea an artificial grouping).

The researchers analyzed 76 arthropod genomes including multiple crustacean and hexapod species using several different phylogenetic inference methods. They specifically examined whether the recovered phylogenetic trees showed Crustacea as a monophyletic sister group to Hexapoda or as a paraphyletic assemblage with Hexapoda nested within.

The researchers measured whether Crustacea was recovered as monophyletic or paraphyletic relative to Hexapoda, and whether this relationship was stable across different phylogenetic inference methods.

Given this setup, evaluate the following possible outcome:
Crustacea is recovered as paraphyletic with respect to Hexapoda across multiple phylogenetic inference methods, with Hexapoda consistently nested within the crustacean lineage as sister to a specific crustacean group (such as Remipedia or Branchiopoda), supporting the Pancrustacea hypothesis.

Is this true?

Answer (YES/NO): NO